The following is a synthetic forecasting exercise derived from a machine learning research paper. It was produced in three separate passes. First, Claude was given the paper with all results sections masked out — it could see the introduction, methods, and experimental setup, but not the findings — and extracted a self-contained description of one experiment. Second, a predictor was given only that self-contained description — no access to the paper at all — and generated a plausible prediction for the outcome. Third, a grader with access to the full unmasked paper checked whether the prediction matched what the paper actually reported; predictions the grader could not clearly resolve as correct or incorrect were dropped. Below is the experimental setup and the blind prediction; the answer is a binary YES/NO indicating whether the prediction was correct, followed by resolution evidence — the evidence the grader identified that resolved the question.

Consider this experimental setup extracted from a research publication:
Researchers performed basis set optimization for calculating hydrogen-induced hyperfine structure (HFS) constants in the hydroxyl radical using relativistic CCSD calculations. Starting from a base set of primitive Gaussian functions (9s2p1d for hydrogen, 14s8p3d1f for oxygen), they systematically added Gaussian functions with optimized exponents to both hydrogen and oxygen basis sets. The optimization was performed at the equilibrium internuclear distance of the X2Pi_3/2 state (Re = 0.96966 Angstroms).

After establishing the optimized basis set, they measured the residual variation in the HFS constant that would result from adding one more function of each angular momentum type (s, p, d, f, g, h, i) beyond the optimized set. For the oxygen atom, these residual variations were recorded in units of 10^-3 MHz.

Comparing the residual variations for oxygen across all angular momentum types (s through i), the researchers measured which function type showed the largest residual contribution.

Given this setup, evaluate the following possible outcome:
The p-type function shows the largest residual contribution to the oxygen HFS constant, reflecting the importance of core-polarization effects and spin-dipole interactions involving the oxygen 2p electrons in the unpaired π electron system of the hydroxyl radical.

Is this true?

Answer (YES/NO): NO